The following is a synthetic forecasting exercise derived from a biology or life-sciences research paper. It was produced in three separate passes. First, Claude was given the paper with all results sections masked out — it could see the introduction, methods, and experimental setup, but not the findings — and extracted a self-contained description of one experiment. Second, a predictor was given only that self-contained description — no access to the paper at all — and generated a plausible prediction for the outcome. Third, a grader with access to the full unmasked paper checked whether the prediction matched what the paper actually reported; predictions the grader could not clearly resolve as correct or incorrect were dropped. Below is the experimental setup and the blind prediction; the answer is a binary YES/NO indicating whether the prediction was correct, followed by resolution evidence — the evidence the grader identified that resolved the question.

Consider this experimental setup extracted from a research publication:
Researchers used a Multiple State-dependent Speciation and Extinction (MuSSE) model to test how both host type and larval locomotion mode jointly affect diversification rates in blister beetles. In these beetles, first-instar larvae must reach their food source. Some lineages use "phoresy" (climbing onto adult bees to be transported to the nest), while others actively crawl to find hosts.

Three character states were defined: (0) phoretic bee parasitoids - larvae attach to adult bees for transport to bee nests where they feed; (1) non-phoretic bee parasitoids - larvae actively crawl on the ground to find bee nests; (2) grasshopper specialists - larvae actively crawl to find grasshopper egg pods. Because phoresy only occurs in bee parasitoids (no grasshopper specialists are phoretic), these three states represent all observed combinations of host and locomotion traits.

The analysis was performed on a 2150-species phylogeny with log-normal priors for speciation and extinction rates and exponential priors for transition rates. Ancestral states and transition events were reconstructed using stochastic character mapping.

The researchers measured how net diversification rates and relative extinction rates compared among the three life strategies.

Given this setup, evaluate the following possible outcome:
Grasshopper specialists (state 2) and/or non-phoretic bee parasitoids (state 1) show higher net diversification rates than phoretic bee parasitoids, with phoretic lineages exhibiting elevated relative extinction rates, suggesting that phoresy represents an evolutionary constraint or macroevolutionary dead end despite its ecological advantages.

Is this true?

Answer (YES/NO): NO